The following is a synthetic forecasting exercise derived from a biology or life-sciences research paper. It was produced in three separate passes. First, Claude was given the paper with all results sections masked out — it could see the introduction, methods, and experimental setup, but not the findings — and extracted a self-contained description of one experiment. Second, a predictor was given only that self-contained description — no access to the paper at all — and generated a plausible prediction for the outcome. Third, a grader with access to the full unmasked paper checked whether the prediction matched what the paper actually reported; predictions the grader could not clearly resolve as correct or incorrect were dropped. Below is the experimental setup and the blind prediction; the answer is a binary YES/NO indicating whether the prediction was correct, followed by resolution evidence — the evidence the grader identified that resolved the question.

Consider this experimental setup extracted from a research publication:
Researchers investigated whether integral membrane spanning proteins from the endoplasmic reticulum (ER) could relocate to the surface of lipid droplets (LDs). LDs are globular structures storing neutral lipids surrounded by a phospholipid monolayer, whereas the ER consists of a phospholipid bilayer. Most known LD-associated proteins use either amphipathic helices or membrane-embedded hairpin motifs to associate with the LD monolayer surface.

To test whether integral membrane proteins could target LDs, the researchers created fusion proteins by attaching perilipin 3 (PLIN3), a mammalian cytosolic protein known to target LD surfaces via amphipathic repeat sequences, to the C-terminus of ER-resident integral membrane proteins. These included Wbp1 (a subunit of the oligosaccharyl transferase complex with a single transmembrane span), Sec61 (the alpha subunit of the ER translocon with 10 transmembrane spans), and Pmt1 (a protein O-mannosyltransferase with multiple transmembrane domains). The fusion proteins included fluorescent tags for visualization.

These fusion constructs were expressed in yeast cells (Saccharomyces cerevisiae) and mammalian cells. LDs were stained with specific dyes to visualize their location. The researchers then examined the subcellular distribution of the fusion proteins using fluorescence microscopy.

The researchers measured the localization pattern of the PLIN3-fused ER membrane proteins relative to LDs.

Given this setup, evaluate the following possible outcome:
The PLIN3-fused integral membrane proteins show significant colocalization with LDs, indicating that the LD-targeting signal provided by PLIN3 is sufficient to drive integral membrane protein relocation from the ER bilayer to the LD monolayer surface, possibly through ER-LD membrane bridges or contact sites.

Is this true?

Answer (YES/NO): NO